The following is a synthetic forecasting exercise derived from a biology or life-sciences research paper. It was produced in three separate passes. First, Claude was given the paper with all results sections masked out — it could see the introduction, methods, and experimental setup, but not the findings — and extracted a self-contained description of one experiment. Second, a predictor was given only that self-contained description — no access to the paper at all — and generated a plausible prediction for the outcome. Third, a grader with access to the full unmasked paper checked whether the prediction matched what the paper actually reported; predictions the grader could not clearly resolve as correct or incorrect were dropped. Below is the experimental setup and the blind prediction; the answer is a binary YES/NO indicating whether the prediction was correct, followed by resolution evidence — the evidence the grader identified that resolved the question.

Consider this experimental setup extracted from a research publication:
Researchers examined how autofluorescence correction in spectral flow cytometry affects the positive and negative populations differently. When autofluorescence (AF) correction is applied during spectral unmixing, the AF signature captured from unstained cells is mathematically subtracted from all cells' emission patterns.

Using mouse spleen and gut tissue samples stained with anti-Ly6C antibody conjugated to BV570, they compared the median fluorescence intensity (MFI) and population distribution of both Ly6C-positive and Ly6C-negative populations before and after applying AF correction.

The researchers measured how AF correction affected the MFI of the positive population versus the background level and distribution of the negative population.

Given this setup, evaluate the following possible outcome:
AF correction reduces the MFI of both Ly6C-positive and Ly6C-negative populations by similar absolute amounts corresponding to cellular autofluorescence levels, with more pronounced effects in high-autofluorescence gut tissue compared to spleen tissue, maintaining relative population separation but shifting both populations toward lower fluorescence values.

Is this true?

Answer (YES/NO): NO